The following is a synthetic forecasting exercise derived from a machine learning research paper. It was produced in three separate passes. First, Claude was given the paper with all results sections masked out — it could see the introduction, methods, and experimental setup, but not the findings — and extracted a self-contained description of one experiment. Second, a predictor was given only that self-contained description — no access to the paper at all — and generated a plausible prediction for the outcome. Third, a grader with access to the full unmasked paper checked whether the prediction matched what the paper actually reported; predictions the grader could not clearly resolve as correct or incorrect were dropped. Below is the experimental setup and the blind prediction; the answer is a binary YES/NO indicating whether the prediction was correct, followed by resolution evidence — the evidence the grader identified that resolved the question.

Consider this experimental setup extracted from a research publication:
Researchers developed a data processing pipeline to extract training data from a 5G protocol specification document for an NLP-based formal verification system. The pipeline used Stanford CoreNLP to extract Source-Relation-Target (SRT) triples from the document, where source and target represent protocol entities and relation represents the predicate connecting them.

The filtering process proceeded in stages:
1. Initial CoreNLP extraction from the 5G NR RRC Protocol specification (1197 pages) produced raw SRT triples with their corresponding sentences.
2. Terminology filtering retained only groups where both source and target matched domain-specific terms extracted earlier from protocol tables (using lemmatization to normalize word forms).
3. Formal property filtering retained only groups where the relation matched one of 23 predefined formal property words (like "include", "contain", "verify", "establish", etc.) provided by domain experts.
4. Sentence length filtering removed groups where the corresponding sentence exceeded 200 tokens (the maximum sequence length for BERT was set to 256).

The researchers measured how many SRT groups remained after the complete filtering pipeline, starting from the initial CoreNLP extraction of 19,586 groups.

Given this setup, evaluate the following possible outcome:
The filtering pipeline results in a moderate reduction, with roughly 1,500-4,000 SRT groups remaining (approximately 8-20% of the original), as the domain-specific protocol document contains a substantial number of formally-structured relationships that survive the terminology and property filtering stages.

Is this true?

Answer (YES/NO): NO